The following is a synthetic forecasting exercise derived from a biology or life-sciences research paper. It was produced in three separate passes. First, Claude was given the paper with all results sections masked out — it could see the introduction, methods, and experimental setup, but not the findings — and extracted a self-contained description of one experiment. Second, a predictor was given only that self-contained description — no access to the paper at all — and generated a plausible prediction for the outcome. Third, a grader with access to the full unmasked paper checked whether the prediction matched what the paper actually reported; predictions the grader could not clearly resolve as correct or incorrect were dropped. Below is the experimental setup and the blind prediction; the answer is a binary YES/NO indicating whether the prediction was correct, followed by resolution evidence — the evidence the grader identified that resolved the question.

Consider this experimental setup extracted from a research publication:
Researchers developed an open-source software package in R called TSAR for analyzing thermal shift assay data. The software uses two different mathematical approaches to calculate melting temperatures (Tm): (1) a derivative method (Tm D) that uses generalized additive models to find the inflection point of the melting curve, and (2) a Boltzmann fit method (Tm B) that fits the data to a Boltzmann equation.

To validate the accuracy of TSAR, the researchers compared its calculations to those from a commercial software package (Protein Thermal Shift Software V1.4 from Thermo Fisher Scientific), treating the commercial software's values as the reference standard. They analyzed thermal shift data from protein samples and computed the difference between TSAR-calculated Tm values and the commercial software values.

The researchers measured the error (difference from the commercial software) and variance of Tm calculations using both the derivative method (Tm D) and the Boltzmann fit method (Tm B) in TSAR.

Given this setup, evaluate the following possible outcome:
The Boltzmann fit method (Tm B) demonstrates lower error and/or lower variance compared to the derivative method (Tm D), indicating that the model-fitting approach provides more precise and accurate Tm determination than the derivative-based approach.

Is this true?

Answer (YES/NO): NO